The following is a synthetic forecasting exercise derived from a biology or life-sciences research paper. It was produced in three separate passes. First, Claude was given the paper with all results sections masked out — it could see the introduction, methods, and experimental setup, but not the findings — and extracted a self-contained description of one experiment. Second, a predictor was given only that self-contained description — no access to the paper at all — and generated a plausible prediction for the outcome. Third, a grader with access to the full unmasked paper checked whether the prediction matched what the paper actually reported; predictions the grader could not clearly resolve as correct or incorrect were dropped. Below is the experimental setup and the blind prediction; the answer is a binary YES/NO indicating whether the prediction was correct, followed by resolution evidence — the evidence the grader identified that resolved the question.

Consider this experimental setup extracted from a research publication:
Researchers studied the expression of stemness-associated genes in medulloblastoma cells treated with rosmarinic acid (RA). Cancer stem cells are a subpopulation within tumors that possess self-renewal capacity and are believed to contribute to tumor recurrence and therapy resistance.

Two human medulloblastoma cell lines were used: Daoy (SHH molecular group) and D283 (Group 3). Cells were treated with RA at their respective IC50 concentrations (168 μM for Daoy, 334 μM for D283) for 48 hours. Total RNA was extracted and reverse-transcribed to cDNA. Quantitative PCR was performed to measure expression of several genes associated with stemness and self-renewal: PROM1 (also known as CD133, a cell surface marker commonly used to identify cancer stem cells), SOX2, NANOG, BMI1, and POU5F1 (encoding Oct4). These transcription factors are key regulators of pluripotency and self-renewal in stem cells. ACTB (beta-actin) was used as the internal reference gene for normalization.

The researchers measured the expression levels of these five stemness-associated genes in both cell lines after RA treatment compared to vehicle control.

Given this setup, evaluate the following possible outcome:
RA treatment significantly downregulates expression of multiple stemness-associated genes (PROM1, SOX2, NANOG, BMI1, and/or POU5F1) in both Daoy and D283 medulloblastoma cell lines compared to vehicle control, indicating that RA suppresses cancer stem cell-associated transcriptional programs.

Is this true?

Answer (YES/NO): YES